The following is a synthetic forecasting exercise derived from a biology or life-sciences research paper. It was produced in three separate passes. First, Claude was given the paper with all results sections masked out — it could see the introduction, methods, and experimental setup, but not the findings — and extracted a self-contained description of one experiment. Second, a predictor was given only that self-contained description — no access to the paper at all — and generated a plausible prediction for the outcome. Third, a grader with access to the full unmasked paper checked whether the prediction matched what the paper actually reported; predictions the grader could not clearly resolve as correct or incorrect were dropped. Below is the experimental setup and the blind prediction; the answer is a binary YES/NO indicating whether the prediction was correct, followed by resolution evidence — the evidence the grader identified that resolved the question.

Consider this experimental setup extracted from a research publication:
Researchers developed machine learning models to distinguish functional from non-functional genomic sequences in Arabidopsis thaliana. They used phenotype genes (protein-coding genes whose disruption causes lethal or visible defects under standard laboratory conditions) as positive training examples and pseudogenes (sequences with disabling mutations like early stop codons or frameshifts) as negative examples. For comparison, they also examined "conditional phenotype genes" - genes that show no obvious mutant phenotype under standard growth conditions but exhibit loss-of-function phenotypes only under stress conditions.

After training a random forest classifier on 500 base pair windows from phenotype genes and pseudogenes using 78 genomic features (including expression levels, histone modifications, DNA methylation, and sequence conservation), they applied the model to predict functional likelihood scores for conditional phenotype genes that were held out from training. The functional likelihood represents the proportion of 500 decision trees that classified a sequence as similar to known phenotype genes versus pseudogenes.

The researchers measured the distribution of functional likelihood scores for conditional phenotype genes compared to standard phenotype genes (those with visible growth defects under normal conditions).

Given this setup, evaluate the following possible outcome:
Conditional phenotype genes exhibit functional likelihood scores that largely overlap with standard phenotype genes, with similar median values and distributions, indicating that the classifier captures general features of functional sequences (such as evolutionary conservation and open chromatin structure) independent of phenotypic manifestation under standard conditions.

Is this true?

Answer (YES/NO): YES